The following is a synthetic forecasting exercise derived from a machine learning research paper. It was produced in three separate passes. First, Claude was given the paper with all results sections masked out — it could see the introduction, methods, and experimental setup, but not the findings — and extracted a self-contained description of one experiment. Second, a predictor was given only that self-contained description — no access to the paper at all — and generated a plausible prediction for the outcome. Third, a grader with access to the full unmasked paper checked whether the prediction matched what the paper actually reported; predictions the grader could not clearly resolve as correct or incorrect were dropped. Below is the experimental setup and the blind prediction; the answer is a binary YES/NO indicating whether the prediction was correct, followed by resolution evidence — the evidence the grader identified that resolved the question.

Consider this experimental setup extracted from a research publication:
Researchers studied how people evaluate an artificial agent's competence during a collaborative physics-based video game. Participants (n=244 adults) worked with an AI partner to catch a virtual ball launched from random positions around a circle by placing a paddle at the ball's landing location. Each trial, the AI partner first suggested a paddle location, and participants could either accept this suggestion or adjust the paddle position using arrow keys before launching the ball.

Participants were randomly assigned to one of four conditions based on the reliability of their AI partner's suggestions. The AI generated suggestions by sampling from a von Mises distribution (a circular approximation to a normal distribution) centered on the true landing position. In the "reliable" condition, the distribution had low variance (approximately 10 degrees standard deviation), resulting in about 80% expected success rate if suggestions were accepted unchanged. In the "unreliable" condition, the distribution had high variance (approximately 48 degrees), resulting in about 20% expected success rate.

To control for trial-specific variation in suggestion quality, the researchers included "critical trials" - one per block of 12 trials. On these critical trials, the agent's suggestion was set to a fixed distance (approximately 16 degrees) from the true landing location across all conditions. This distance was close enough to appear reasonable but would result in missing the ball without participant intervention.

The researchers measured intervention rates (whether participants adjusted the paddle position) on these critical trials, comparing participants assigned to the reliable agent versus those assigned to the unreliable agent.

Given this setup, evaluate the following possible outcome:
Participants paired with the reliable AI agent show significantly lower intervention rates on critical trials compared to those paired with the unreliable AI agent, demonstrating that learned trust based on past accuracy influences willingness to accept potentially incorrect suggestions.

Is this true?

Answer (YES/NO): YES